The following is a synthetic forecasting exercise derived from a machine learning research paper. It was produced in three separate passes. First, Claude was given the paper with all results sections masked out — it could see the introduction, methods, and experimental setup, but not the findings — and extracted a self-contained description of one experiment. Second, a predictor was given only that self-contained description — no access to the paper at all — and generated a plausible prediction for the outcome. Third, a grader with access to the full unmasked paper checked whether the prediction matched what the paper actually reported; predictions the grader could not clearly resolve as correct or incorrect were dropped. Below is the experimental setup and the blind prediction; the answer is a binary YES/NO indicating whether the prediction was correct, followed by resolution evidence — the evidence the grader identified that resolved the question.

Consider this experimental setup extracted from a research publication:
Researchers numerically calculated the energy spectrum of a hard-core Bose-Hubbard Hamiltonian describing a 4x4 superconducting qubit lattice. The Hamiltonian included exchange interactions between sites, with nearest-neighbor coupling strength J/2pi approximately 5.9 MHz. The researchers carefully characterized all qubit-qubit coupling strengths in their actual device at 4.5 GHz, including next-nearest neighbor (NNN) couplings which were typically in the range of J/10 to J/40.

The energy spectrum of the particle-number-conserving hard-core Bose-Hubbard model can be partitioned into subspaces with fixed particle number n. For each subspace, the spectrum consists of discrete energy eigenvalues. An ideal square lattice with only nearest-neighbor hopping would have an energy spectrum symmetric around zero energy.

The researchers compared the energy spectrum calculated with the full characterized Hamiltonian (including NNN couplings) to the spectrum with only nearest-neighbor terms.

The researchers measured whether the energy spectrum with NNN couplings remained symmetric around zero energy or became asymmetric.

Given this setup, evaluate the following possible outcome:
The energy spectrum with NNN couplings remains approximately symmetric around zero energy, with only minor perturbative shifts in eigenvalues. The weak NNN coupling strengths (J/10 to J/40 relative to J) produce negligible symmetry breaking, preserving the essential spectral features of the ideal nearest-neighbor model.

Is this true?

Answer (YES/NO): NO